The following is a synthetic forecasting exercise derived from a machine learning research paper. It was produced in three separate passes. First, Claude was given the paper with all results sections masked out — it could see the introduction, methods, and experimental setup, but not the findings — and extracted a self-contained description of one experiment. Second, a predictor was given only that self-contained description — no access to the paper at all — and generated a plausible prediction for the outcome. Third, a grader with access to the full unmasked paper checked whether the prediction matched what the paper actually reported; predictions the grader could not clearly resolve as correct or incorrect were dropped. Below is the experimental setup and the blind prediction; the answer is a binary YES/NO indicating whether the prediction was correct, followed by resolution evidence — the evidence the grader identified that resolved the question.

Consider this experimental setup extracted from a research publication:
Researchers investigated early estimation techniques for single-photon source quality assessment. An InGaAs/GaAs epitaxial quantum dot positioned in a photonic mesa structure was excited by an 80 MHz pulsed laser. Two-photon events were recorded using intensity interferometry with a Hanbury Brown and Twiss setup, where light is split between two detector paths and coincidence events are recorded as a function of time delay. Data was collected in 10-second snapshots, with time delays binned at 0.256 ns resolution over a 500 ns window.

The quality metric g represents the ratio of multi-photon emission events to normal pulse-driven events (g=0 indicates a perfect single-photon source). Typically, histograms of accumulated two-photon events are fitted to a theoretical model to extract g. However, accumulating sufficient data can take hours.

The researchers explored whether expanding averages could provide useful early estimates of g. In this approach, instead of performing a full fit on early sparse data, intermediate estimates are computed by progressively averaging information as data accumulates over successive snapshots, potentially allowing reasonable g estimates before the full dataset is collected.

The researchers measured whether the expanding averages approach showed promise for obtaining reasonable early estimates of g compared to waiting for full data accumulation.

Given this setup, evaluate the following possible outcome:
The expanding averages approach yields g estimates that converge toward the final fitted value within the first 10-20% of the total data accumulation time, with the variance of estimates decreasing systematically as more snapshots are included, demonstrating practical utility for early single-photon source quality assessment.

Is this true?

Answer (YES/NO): NO